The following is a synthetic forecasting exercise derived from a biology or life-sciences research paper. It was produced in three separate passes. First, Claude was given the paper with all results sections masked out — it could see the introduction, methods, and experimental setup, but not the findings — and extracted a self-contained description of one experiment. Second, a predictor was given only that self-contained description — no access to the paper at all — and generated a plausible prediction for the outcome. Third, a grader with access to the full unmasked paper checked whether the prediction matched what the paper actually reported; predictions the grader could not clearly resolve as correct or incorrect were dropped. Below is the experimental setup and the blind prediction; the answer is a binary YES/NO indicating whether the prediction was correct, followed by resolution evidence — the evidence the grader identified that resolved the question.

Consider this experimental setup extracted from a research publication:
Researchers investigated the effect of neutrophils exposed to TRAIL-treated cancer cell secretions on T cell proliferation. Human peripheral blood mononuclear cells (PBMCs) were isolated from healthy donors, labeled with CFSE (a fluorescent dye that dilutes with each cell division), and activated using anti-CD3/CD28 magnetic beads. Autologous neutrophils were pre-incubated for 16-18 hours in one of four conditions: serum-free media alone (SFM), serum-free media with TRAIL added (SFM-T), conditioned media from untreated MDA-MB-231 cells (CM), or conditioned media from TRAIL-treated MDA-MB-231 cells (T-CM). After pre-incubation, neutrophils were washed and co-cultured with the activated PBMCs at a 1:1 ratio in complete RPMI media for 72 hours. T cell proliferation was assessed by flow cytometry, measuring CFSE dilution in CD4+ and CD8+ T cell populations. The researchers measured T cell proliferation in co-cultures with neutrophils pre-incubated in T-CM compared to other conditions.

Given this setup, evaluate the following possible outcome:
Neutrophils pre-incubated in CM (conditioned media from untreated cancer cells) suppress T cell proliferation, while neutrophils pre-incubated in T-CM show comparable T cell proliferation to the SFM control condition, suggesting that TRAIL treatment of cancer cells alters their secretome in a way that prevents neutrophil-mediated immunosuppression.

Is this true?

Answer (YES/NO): NO